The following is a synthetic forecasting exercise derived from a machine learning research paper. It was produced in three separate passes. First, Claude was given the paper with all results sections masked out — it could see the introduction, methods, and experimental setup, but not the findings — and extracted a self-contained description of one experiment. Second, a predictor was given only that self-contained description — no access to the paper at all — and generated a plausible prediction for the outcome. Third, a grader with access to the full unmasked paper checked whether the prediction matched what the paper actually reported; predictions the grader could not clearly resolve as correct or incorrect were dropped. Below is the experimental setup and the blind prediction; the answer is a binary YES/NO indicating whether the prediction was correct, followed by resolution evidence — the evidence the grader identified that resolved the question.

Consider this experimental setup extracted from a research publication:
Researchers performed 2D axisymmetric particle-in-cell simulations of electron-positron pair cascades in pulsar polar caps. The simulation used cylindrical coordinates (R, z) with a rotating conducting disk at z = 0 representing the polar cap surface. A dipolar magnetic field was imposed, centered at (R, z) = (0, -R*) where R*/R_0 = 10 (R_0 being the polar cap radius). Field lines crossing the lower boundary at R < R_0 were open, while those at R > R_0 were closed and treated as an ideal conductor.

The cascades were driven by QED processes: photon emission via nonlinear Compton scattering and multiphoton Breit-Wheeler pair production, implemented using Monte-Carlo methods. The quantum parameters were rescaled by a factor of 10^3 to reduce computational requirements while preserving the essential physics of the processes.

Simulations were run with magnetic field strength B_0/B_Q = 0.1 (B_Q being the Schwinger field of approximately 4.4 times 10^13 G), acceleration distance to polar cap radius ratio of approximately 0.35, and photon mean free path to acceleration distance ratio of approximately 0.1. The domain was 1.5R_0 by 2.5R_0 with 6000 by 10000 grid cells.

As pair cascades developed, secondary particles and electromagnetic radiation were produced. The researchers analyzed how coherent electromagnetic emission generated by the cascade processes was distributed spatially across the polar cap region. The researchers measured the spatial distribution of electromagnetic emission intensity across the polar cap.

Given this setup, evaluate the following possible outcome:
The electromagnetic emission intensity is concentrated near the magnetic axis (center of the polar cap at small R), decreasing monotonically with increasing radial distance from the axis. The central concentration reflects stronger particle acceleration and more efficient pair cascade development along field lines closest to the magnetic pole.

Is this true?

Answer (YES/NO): NO